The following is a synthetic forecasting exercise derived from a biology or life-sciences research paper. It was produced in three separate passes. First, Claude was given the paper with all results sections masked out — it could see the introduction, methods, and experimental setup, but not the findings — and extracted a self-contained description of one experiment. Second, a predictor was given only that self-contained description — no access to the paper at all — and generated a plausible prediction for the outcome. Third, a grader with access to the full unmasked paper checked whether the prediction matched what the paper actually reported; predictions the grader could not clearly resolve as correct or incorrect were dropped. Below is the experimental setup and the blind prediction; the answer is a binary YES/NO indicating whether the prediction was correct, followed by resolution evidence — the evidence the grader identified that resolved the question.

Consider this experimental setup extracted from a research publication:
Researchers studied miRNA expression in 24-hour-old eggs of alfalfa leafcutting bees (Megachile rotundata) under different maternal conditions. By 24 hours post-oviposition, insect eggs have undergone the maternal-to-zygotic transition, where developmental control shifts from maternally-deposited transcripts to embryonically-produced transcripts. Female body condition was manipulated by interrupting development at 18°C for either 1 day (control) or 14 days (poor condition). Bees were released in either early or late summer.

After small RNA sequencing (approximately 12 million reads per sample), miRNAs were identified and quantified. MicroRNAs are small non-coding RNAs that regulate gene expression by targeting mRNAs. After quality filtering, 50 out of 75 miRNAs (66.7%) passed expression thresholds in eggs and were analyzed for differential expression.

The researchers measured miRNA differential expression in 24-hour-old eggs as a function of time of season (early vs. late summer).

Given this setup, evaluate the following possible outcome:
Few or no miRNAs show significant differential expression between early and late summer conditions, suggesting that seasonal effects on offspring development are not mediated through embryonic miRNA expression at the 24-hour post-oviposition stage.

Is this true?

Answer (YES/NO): YES